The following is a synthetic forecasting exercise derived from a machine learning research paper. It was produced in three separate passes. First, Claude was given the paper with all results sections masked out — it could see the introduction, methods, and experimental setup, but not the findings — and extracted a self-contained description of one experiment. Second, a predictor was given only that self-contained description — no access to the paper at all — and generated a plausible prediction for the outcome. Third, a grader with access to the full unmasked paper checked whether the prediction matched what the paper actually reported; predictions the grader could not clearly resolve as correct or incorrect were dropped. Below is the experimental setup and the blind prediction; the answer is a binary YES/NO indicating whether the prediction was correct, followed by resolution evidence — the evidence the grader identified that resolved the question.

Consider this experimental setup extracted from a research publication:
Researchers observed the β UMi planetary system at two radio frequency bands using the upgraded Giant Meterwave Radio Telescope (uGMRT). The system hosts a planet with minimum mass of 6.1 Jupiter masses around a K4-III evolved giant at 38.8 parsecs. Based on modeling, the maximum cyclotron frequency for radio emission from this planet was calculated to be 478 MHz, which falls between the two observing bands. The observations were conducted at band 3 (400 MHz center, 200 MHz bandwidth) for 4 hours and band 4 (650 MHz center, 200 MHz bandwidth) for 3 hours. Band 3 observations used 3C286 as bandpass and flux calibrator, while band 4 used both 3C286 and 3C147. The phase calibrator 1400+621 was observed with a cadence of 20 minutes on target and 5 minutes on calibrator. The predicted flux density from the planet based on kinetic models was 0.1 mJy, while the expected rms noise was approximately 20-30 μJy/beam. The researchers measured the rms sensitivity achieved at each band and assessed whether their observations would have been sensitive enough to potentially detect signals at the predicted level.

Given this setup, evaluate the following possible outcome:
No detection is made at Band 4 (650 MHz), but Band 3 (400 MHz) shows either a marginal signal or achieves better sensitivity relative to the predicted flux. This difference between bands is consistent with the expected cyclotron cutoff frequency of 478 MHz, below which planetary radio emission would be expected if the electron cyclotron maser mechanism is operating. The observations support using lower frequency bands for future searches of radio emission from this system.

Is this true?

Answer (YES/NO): NO